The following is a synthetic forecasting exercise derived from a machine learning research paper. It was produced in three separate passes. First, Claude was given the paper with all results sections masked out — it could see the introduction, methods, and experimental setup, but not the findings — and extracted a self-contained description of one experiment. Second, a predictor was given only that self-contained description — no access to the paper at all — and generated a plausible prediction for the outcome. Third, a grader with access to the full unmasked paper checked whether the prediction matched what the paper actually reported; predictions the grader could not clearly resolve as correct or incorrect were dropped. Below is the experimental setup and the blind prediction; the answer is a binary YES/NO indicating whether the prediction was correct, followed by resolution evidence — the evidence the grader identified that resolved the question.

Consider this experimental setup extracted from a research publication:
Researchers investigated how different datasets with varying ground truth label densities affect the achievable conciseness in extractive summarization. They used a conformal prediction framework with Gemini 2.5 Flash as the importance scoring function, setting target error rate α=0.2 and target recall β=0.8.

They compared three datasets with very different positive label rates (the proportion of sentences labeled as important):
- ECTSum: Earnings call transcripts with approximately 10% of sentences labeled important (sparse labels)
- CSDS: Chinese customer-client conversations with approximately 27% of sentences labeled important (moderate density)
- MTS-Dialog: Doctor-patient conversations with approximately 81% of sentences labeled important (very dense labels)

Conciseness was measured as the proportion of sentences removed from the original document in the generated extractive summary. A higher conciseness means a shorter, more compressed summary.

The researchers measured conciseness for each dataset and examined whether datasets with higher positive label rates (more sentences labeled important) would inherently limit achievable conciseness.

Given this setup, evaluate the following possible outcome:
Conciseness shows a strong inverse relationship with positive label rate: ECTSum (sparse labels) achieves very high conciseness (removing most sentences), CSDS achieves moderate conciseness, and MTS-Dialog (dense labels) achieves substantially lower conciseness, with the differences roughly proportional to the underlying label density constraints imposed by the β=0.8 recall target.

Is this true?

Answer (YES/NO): NO